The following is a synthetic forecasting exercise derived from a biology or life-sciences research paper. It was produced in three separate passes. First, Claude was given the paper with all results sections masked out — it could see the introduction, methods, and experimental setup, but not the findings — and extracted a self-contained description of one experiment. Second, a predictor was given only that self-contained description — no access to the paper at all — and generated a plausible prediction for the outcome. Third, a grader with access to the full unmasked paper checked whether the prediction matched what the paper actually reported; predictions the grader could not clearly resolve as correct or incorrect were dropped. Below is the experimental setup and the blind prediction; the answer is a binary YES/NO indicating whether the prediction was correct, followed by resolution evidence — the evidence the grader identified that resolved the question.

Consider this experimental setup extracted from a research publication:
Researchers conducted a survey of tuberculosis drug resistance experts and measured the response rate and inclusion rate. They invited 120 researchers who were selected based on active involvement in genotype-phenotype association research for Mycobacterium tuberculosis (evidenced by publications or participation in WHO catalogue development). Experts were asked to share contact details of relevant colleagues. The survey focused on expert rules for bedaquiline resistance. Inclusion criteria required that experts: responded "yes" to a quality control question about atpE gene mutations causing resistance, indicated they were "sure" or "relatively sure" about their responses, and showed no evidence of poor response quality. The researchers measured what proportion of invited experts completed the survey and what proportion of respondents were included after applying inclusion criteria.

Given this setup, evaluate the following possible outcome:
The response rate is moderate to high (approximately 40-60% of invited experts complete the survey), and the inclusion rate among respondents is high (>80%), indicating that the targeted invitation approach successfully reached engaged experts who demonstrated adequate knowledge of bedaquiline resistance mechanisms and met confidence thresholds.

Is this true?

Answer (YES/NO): NO